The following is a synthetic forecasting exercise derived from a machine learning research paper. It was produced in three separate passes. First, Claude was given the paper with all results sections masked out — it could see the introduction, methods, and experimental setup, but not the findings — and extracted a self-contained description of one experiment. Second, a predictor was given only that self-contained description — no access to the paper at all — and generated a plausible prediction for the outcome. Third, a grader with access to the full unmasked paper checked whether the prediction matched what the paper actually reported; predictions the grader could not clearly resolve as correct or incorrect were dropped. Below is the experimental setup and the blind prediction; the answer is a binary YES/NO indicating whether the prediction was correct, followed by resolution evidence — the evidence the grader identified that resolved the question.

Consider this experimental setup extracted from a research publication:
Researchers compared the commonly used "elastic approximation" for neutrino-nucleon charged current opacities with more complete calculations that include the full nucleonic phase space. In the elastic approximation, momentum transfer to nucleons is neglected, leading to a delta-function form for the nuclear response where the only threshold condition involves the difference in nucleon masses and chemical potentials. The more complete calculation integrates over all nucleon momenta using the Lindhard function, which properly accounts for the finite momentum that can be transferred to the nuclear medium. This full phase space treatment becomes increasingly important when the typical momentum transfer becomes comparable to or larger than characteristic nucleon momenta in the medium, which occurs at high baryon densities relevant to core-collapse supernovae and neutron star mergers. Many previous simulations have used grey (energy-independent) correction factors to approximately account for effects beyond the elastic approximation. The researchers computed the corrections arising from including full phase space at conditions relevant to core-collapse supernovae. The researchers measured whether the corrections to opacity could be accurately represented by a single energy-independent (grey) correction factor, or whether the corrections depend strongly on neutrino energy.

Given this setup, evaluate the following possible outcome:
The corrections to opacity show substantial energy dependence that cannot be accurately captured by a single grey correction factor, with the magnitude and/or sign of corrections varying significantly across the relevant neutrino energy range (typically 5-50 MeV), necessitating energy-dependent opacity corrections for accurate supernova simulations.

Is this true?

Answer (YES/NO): YES